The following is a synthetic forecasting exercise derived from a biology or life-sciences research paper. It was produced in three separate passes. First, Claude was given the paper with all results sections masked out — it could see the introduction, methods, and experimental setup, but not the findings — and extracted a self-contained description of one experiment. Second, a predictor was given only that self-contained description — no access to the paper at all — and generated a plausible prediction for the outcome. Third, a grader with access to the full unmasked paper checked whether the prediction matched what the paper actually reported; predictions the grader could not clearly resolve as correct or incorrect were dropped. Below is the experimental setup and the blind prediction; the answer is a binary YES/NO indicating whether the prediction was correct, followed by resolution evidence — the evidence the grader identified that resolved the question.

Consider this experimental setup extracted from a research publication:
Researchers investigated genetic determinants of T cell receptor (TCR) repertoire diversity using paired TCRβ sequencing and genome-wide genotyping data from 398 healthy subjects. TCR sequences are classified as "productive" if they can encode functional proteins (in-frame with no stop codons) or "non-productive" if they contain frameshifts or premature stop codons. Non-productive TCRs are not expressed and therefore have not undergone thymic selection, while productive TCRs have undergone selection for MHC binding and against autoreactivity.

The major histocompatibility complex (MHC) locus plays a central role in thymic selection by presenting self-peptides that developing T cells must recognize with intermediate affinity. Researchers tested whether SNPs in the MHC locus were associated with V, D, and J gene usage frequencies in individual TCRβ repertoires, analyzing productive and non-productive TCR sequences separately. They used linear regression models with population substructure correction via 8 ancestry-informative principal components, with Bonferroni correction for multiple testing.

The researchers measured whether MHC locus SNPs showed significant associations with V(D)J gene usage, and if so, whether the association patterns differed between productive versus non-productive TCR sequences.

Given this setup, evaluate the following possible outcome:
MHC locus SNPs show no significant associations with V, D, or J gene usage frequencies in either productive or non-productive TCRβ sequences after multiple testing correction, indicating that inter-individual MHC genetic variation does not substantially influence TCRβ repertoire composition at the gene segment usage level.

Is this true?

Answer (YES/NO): NO